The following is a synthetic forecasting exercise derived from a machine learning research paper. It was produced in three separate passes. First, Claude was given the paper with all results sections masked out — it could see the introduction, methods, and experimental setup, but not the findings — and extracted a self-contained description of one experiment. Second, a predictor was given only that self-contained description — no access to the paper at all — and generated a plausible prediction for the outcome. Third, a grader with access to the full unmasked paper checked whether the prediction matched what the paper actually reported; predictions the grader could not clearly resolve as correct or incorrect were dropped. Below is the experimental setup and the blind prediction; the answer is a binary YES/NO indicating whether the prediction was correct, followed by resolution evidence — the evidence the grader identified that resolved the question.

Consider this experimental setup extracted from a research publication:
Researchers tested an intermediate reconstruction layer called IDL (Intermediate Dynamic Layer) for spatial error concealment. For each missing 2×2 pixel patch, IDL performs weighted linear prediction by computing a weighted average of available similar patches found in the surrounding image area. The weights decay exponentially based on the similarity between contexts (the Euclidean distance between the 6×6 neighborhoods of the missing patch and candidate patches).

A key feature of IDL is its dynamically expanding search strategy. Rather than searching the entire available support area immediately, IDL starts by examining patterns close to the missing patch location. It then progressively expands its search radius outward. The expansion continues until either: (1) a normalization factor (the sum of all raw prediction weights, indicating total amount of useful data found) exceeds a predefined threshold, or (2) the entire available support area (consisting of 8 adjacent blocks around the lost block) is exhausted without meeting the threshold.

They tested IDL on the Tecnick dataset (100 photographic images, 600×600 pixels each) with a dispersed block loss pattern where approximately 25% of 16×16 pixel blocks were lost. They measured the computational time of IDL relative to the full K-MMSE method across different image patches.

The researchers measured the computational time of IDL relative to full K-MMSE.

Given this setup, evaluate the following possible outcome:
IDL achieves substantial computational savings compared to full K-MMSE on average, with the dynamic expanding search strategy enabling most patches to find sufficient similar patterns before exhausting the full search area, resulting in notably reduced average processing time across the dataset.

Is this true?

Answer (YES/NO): YES